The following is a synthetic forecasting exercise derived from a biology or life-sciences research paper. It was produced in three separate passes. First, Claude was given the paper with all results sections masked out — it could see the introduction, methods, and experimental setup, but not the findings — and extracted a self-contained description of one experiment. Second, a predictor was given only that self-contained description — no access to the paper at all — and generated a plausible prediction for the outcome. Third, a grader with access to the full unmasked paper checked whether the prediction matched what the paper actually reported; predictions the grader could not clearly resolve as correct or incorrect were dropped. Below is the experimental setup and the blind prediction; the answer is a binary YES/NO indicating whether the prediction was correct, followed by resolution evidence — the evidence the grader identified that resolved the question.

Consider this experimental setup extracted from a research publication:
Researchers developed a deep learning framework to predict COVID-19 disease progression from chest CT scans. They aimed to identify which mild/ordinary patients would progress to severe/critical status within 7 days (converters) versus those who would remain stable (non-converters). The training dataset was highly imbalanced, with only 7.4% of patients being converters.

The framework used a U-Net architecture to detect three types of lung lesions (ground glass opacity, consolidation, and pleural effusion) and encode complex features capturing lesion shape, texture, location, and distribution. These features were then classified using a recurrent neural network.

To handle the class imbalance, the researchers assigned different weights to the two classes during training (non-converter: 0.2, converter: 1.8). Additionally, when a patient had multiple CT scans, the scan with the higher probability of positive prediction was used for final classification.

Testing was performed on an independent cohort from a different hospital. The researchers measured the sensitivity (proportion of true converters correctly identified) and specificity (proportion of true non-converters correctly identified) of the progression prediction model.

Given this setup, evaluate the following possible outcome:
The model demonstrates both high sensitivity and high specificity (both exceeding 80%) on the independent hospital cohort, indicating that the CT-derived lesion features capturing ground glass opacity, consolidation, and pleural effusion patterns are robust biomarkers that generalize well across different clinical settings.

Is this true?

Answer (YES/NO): NO